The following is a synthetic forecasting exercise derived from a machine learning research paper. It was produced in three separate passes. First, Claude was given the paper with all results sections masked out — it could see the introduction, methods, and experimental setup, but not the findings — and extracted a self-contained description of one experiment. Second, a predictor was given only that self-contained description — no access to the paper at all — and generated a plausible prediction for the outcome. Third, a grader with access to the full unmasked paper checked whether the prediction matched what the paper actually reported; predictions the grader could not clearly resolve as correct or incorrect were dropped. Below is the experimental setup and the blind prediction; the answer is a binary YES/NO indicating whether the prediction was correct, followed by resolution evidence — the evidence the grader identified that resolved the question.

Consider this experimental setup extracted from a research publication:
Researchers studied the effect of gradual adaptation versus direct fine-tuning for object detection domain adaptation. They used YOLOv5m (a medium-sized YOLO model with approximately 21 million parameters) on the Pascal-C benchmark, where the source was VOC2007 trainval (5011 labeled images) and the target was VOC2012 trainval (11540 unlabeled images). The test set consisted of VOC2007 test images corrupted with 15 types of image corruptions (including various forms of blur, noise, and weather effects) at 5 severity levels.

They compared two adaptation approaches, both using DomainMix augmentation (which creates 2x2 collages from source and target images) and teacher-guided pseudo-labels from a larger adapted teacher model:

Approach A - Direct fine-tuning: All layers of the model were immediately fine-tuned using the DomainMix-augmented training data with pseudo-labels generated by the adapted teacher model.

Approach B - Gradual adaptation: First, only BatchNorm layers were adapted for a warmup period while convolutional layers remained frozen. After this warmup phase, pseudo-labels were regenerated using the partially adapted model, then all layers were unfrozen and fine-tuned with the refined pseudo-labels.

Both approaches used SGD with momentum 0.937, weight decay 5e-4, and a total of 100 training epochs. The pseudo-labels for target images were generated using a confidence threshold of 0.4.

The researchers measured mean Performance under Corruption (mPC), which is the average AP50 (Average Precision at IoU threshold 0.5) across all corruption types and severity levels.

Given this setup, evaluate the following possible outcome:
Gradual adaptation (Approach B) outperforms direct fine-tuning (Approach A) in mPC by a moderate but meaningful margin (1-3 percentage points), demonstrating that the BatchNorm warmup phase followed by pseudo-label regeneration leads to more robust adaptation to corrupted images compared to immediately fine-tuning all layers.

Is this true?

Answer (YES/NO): YES